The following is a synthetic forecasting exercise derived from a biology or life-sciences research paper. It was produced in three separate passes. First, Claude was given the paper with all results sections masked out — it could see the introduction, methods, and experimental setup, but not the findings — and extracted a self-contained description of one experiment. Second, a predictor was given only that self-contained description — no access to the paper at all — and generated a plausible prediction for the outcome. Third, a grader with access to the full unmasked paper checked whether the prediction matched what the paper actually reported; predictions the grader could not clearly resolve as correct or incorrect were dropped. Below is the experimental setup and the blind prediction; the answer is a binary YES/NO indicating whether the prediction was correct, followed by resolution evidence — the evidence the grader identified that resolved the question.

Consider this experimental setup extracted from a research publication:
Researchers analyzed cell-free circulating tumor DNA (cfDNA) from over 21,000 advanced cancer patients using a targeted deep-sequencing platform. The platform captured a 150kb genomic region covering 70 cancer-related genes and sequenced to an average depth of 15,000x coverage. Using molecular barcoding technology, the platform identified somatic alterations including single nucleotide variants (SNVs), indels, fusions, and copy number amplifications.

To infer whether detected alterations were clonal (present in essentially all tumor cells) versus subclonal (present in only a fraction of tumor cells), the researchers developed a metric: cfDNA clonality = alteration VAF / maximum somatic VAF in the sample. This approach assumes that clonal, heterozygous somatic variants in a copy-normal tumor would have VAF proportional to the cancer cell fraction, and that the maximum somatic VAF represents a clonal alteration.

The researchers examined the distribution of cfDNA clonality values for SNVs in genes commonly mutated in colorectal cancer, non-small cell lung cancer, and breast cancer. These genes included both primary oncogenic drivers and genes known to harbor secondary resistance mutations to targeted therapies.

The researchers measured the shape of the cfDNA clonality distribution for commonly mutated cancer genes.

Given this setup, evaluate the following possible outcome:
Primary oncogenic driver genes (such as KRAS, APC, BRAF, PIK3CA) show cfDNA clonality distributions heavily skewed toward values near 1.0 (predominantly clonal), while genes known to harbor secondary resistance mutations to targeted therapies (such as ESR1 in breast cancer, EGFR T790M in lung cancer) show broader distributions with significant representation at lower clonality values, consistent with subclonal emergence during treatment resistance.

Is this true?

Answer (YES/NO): YES